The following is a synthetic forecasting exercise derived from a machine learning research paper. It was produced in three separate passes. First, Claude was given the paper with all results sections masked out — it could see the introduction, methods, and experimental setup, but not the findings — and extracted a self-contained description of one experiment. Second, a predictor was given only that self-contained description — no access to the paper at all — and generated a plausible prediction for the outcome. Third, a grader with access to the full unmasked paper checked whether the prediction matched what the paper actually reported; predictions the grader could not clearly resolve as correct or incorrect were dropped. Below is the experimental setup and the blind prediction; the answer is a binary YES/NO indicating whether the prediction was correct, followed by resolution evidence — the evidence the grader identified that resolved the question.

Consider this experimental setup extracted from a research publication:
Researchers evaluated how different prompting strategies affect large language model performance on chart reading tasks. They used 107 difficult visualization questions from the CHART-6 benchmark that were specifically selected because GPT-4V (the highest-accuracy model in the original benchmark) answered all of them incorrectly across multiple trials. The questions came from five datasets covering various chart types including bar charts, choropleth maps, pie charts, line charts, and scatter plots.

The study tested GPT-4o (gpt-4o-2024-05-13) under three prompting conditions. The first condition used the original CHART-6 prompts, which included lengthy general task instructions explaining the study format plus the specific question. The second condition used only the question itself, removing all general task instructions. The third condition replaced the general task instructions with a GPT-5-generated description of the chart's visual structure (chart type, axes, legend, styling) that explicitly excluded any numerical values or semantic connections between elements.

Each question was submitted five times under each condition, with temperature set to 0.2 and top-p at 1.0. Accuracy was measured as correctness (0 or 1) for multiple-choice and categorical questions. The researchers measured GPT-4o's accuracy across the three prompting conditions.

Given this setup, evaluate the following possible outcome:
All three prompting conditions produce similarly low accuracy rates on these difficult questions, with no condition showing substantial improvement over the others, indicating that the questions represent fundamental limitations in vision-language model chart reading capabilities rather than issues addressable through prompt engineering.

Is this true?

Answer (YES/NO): NO